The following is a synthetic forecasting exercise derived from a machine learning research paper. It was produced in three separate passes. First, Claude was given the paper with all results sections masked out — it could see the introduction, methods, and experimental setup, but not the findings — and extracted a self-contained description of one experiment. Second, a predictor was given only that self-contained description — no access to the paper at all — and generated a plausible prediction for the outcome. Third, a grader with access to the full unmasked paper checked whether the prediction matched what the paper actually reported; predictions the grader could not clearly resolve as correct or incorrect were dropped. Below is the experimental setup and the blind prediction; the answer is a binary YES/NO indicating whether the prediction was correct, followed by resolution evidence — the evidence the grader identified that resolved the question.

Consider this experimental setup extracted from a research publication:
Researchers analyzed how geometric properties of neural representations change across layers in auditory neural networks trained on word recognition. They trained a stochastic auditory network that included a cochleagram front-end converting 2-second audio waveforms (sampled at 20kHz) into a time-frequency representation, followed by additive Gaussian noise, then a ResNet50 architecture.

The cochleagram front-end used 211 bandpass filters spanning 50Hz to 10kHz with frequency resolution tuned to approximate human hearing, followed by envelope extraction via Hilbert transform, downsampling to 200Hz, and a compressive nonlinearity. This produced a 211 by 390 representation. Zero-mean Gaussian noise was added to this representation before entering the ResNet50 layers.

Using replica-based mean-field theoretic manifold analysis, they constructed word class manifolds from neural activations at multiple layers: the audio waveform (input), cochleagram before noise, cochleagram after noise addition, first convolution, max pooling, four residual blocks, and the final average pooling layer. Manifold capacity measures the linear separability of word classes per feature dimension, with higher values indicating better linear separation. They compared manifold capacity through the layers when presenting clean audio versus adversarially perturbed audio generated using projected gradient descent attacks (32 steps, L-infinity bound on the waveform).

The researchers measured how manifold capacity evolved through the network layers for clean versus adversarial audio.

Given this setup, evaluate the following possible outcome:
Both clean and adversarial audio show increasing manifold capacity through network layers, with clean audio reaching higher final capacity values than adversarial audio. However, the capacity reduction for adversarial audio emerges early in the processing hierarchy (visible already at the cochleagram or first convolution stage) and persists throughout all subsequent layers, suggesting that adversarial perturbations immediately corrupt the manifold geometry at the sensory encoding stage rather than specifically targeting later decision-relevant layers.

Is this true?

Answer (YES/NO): NO